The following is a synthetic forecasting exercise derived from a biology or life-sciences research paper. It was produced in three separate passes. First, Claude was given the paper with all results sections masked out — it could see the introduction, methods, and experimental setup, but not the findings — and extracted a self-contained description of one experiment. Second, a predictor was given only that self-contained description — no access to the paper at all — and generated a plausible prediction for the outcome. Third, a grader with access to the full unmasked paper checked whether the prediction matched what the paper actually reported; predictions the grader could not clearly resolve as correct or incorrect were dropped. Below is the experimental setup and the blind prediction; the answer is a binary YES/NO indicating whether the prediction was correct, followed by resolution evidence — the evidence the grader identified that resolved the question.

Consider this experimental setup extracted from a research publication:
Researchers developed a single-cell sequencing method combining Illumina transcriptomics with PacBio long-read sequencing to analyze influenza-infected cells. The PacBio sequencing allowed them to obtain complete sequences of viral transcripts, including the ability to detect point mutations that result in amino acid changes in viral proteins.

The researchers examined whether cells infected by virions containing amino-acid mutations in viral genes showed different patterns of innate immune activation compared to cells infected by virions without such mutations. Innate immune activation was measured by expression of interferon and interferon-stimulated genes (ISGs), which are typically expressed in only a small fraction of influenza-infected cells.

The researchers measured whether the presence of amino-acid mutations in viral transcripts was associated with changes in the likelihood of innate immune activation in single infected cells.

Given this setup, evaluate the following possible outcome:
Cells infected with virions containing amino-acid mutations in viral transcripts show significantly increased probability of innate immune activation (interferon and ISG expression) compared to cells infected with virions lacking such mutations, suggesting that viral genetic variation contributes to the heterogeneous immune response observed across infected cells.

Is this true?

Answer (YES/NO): NO